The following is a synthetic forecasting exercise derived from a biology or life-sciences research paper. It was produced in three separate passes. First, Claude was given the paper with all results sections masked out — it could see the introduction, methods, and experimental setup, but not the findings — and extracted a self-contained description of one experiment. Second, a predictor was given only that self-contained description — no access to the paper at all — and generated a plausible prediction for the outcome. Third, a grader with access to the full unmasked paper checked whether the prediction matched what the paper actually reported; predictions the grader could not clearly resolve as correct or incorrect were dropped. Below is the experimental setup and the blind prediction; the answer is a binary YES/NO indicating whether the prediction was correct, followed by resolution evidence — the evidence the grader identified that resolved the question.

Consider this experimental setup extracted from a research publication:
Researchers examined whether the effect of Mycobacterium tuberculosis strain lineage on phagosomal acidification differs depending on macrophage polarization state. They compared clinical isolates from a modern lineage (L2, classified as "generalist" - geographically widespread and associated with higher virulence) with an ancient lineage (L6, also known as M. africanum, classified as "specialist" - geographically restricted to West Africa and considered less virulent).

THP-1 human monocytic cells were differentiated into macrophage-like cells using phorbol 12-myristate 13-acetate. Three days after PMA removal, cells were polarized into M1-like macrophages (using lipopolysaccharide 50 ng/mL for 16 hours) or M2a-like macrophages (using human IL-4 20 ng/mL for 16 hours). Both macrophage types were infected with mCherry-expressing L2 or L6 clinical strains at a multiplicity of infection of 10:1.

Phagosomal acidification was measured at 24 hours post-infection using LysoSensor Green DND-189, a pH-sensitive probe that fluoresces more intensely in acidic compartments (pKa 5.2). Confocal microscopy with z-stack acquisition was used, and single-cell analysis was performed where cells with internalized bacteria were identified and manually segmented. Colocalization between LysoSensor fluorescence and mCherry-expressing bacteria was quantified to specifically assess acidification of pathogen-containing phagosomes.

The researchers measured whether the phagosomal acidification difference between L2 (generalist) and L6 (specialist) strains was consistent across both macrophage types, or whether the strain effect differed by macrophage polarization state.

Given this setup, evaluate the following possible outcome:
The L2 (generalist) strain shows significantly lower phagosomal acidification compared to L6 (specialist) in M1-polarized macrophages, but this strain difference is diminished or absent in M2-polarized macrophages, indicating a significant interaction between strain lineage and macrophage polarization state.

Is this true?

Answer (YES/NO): NO